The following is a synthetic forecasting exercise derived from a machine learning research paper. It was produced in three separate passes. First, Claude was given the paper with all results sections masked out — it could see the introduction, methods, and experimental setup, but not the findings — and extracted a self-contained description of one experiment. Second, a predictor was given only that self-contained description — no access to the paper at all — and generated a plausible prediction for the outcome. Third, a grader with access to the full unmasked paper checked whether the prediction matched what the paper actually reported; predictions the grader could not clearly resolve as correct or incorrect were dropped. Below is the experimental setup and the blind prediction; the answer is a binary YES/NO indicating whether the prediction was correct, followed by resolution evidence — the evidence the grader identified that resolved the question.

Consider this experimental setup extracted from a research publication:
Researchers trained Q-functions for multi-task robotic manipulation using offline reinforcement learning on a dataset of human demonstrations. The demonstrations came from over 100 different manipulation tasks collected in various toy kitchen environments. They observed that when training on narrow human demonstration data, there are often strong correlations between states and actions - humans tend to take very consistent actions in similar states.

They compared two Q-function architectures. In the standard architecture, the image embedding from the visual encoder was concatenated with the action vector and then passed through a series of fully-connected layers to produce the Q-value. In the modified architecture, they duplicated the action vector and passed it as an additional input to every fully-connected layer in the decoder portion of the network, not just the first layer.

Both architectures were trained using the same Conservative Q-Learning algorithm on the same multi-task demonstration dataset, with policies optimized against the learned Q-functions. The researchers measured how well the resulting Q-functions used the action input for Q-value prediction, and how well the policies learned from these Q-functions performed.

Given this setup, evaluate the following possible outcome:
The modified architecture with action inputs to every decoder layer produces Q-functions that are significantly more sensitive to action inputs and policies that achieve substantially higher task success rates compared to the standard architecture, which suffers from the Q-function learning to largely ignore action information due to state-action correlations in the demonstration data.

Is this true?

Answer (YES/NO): YES